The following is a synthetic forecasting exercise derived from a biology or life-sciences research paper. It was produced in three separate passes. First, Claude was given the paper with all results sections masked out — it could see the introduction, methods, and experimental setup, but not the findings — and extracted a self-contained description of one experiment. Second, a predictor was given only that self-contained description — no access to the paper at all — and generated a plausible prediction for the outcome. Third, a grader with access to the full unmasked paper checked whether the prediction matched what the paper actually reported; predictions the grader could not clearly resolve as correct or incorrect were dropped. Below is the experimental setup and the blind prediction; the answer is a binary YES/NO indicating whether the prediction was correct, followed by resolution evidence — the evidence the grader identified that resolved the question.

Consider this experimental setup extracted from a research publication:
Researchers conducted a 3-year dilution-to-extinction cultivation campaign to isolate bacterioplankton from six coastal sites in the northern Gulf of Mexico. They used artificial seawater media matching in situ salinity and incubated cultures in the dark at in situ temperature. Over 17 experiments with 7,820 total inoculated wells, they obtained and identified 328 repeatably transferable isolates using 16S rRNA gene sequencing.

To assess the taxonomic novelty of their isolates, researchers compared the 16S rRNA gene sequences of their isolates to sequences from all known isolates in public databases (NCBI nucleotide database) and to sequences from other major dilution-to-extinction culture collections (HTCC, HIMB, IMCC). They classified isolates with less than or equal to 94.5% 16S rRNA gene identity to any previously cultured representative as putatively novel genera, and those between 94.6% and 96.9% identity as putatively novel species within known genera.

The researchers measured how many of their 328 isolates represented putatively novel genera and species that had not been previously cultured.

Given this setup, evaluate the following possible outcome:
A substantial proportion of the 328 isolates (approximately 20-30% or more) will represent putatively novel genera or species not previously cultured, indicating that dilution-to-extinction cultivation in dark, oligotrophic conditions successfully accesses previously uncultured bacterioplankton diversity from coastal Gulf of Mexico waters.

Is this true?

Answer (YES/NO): YES